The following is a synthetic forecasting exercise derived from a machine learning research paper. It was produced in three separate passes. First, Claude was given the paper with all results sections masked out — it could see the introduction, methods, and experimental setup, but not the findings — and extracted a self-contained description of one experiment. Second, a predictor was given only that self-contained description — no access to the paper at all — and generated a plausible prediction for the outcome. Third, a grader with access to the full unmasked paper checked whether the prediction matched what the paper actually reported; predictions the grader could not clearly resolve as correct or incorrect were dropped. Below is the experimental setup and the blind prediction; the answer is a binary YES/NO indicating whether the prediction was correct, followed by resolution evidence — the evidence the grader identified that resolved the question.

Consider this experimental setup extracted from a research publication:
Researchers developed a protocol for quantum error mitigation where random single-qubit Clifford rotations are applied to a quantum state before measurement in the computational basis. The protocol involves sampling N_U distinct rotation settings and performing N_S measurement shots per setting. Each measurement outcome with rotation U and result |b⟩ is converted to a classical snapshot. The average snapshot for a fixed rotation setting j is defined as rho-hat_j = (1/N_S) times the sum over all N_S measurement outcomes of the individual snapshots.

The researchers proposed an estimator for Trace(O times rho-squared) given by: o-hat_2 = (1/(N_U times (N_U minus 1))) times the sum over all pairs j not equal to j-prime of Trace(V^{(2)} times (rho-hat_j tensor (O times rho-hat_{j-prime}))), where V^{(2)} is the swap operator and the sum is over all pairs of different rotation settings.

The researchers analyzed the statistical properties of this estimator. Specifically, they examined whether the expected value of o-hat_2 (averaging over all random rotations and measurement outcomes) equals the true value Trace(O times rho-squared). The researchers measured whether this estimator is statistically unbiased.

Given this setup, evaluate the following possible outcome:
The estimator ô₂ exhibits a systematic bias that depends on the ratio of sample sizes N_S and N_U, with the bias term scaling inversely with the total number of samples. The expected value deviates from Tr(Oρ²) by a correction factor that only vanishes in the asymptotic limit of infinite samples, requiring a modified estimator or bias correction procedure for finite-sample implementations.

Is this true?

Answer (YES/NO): NO